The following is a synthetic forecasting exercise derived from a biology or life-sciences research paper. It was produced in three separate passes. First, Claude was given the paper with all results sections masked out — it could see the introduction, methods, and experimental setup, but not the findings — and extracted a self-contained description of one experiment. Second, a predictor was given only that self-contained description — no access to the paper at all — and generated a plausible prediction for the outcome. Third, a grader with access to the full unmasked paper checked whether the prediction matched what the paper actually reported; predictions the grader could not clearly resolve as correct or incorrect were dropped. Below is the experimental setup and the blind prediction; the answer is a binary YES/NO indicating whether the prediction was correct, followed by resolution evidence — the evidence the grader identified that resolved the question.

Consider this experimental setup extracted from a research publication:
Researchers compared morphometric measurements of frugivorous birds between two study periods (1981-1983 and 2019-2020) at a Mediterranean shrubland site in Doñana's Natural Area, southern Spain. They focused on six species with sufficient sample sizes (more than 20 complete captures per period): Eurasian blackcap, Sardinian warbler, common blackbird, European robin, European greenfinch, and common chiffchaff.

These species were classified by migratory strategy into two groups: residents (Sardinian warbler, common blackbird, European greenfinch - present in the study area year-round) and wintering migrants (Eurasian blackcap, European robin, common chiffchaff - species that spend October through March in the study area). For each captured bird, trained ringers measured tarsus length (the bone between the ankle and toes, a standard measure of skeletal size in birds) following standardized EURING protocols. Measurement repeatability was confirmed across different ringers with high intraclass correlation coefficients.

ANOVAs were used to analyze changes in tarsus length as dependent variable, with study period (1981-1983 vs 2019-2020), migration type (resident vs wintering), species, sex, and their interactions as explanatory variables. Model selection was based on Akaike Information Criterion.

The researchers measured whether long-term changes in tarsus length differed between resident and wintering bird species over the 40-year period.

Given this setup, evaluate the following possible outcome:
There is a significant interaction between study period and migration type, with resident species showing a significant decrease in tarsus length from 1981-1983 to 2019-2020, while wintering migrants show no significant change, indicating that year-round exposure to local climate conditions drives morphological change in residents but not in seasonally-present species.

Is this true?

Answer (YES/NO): NO